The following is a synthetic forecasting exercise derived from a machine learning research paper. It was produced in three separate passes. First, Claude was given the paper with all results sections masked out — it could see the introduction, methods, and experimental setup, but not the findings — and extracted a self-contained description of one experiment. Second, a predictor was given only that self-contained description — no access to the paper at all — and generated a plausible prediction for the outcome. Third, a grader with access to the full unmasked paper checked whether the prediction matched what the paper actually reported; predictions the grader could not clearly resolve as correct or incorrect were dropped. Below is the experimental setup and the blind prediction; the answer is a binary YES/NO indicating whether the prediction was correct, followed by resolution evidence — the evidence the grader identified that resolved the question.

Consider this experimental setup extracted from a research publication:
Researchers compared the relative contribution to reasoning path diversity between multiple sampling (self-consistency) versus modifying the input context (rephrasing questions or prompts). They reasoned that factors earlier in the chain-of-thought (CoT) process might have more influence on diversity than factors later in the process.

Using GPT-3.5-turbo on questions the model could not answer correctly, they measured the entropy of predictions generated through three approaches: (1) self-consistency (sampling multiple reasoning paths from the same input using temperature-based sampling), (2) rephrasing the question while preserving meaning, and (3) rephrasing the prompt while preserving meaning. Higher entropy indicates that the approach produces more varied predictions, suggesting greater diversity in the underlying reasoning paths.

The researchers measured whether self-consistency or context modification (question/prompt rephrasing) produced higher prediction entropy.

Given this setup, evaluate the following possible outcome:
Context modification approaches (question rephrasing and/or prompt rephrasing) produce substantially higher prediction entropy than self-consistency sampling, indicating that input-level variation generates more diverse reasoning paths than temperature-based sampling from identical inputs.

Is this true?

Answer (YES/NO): YES